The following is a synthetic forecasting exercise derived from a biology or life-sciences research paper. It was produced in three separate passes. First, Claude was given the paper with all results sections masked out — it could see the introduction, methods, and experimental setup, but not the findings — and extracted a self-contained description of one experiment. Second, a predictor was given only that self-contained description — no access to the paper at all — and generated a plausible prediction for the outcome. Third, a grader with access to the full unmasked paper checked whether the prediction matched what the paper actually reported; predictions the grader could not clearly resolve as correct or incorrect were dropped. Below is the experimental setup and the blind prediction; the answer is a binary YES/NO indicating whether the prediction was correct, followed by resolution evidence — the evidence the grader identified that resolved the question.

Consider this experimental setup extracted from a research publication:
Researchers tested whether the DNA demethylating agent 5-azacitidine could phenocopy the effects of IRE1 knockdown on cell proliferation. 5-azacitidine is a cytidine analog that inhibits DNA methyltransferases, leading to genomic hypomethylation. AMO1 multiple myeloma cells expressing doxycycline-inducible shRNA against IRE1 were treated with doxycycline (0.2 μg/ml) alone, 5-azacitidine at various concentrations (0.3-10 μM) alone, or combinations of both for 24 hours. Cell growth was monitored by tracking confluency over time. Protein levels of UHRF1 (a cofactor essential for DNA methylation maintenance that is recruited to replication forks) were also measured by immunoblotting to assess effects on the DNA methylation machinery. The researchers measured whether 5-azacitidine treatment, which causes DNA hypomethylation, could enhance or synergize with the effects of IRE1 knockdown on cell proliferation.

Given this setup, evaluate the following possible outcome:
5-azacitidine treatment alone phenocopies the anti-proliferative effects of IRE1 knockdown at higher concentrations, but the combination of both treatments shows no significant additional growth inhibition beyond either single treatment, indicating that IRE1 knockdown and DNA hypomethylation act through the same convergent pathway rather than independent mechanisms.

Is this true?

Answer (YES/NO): NO